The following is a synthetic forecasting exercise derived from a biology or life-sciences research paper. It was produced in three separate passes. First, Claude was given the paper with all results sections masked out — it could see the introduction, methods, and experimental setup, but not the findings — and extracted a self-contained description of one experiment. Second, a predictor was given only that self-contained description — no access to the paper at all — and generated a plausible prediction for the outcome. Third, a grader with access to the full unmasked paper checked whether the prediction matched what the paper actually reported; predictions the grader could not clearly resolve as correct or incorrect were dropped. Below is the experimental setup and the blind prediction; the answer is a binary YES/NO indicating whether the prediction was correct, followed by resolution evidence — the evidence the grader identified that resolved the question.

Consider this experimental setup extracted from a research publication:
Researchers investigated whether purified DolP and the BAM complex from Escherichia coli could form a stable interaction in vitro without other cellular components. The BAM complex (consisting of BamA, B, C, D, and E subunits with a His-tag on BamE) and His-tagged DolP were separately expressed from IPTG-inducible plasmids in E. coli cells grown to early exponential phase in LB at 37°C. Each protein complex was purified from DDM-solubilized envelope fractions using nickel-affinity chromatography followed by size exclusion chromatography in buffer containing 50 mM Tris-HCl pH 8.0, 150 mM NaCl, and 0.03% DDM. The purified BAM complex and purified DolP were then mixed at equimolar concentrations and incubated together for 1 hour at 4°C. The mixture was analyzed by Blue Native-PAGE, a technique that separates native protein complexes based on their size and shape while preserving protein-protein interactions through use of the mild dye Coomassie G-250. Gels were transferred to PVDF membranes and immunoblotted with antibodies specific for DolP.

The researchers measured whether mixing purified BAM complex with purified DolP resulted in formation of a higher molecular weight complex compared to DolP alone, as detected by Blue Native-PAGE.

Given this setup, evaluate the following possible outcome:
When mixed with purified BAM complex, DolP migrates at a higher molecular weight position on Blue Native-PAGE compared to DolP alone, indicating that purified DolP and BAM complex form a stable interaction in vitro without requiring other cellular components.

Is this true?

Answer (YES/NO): YES